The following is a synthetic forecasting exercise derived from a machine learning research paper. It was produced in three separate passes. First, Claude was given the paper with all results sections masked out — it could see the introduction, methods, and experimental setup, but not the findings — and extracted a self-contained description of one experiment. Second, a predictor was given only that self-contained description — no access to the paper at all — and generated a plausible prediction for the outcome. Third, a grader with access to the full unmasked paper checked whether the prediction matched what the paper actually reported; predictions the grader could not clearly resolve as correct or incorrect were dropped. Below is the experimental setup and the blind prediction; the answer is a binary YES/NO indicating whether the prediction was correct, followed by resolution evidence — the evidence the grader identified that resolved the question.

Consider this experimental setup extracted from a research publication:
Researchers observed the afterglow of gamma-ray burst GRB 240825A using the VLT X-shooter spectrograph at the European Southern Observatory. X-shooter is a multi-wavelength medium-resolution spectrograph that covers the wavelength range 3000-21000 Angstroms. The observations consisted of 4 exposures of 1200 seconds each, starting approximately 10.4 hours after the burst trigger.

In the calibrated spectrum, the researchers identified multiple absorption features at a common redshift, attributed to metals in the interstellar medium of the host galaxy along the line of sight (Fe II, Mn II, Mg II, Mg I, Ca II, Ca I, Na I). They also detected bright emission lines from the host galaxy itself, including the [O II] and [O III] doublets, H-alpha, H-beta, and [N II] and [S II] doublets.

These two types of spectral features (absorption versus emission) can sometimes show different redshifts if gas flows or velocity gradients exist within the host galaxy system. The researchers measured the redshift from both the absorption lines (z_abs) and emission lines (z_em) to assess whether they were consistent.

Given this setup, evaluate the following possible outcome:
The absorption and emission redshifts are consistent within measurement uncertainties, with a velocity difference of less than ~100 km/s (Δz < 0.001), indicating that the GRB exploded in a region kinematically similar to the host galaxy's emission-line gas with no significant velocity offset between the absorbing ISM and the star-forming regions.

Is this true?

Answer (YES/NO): YES